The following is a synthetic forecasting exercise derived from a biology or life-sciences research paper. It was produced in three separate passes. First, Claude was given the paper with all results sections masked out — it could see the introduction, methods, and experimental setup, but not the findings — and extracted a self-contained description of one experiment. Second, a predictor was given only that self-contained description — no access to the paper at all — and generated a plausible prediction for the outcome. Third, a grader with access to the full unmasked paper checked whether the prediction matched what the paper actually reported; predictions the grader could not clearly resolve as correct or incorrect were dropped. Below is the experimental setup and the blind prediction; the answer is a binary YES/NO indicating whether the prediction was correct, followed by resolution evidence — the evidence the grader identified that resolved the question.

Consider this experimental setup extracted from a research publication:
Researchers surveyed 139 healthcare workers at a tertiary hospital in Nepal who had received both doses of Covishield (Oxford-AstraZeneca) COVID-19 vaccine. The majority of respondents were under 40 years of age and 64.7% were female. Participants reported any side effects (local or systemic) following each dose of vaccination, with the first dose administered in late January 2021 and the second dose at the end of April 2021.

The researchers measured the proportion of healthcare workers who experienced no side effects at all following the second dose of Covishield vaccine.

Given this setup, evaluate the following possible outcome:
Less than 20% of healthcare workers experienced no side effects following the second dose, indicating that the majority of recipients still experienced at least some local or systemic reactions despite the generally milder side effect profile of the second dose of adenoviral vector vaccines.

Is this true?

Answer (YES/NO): NO